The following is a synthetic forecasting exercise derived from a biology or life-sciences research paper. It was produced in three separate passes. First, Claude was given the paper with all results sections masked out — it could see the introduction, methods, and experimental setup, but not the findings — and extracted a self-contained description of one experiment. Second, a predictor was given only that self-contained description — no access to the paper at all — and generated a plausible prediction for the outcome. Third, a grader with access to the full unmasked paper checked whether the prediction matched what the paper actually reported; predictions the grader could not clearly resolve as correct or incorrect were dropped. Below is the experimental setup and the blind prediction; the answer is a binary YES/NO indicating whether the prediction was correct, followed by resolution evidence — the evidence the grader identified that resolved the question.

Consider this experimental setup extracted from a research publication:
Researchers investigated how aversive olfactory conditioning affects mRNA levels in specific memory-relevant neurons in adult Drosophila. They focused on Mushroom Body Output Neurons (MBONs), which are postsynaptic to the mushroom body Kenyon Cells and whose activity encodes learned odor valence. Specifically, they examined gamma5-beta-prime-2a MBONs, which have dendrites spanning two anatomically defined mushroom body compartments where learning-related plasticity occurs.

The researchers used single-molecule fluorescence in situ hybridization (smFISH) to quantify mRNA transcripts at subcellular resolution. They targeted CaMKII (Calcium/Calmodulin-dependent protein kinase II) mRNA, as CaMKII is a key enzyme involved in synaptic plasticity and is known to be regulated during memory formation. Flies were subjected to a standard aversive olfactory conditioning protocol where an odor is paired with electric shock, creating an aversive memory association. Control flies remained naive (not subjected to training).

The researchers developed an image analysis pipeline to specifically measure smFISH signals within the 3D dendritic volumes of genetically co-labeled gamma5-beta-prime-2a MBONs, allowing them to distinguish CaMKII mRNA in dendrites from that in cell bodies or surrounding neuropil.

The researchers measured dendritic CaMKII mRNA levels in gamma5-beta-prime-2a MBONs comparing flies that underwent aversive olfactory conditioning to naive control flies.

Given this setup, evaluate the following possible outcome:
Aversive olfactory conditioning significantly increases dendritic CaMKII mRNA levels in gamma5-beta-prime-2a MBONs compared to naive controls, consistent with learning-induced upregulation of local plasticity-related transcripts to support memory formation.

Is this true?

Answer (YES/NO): YES